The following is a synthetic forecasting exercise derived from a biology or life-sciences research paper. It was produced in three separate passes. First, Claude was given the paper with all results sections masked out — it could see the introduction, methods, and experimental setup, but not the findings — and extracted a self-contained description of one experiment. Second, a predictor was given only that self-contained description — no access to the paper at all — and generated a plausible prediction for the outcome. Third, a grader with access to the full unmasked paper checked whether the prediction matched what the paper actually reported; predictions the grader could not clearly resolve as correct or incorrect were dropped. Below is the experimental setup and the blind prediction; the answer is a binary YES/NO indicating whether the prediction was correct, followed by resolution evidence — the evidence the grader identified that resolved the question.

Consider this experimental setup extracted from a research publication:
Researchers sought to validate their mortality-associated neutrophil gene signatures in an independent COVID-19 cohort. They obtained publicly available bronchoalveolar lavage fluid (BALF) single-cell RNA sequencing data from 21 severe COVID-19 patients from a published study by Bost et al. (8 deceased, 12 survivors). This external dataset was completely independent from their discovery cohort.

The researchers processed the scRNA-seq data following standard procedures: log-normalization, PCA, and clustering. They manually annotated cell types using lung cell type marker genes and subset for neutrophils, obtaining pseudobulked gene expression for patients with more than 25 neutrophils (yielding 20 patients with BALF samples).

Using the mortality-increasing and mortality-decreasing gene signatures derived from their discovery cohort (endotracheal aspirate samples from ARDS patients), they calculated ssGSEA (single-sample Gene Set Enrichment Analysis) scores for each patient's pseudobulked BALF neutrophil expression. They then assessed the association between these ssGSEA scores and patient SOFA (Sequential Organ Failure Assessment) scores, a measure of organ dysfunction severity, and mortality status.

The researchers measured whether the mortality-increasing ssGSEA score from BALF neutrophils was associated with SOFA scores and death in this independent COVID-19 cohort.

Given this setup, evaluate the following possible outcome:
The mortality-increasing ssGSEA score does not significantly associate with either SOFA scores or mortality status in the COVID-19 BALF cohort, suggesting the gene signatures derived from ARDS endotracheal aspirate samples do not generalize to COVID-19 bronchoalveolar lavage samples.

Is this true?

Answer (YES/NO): NO